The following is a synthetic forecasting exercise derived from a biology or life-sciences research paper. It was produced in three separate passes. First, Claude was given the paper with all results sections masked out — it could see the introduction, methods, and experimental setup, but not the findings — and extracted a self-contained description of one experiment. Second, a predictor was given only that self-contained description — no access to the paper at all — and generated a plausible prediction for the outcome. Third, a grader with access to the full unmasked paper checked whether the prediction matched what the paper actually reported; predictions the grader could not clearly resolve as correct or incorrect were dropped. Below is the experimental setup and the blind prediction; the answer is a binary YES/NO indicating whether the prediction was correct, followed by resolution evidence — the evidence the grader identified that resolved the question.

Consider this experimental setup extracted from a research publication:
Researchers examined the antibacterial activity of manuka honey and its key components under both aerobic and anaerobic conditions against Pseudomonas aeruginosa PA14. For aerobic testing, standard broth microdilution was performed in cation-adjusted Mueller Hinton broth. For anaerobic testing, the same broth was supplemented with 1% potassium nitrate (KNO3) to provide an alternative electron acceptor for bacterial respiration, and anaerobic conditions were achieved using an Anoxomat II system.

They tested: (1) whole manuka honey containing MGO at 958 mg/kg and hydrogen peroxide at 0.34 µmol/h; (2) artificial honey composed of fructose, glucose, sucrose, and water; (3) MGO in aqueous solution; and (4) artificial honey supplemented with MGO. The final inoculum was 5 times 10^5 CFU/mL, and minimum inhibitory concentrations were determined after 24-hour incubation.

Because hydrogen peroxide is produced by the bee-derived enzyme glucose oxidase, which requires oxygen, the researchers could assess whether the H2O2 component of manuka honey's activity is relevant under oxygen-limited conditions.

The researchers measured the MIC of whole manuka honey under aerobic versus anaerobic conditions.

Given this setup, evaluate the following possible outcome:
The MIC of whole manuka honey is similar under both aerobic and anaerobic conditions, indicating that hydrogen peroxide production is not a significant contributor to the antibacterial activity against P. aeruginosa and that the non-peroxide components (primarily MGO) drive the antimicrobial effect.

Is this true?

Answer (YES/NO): NO